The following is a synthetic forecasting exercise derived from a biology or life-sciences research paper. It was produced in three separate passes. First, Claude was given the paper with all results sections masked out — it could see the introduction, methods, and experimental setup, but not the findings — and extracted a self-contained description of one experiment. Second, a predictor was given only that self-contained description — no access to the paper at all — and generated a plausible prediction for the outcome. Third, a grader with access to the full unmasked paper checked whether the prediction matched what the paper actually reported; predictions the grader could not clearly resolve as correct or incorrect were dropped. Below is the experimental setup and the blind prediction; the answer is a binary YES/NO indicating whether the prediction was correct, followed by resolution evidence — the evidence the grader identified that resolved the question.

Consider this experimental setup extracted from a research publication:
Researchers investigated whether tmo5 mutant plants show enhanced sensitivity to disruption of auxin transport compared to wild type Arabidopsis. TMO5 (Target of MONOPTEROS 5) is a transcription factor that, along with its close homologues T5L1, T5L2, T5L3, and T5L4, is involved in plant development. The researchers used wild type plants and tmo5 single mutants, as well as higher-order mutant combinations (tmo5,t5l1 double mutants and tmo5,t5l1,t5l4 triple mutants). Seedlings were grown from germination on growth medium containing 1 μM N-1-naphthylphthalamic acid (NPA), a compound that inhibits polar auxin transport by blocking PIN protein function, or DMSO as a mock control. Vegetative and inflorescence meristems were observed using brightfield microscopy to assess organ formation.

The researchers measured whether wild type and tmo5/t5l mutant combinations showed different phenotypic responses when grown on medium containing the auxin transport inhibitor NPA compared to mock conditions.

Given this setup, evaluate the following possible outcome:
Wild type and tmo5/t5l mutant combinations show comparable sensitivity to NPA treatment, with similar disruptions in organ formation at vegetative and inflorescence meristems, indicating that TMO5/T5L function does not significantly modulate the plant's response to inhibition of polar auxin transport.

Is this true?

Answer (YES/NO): NO